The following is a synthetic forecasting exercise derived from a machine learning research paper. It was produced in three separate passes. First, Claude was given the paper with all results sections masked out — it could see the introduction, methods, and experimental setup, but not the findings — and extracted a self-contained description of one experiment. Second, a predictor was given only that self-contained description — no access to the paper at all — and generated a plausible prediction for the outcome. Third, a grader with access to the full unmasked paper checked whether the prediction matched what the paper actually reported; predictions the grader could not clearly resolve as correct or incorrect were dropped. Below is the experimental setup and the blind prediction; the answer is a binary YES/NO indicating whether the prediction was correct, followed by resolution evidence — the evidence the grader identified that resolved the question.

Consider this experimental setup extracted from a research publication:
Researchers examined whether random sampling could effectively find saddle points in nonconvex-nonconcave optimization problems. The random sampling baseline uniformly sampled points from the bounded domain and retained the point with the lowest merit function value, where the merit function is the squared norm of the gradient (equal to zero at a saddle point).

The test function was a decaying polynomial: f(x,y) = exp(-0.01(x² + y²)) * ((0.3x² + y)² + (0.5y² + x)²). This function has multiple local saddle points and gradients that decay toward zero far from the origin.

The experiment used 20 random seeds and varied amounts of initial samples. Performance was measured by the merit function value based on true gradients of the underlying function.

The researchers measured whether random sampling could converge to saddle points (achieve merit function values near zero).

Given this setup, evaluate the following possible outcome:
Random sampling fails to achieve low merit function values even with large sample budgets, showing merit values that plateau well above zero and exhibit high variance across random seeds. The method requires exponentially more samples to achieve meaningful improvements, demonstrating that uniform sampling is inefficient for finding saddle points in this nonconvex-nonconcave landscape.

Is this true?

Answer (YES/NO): NO